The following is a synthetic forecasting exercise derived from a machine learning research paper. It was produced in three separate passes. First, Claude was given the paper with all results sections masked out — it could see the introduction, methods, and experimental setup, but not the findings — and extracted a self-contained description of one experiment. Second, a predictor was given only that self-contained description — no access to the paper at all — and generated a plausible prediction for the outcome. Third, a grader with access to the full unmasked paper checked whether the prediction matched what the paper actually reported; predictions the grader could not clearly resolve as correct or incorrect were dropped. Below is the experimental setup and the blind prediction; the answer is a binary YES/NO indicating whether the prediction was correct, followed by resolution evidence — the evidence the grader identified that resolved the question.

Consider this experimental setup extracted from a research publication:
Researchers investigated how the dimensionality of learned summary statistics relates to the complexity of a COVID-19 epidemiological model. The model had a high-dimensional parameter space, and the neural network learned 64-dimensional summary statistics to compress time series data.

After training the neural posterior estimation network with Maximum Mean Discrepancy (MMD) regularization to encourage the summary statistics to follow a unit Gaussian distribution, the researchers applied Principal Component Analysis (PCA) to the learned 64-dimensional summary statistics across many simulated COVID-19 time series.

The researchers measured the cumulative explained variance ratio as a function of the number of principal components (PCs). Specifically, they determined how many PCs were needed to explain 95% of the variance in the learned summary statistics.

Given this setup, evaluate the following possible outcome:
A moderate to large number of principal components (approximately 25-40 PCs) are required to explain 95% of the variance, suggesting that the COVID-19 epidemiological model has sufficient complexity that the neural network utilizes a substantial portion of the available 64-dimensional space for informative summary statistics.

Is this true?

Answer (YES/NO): YES